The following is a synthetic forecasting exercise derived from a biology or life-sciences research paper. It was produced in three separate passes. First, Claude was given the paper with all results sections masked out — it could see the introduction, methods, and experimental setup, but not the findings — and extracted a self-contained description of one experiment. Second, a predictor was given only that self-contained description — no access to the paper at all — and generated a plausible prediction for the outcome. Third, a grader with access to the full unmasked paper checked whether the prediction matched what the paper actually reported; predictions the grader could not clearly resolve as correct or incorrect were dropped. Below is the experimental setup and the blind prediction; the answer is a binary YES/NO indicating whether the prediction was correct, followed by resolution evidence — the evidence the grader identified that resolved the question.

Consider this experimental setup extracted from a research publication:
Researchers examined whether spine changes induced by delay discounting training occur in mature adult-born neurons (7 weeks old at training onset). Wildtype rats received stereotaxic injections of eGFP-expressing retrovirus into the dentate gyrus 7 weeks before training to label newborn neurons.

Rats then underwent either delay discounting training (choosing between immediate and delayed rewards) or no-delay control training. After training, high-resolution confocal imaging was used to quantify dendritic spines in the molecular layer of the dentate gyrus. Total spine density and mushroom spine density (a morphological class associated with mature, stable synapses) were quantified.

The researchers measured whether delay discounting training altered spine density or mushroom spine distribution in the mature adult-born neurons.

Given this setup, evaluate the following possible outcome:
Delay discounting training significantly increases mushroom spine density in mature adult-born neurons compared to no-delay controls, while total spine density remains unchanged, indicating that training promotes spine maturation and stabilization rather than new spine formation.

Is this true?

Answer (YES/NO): NO